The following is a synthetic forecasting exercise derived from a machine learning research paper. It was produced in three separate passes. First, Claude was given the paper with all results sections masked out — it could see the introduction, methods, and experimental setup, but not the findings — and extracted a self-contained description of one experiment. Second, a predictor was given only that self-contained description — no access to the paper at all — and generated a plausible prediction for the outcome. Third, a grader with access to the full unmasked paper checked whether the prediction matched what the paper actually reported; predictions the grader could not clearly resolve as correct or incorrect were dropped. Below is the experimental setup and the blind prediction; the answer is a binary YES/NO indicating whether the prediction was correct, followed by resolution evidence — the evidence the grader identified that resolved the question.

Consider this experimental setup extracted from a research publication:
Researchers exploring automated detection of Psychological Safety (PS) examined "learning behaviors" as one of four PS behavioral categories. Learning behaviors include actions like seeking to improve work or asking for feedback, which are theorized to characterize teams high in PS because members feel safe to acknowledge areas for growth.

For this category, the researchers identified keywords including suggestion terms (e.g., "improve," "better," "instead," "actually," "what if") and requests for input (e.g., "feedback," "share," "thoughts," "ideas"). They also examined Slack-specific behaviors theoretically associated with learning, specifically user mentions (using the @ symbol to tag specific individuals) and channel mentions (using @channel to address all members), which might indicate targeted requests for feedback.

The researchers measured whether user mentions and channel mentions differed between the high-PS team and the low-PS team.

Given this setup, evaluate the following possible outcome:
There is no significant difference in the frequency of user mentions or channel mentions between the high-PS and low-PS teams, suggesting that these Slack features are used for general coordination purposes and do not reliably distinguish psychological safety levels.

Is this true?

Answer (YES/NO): NO